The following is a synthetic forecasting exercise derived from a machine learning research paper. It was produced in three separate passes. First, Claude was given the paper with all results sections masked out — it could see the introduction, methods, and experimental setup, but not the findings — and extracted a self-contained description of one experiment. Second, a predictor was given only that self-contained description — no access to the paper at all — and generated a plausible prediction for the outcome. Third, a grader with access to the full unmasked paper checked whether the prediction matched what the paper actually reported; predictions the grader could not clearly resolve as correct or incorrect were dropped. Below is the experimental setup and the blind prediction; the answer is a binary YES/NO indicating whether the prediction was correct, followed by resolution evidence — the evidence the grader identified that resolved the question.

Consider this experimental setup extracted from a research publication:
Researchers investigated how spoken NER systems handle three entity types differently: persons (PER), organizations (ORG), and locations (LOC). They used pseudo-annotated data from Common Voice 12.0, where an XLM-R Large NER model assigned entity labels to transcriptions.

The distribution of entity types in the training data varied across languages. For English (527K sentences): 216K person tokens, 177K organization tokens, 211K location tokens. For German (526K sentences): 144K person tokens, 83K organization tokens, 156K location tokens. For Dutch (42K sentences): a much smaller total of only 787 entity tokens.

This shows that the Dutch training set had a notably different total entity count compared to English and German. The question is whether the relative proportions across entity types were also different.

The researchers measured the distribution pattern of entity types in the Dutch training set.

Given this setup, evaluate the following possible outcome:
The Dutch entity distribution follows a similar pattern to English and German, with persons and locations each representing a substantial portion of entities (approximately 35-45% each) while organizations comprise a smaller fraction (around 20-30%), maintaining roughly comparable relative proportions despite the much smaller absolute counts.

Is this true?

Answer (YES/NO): NO